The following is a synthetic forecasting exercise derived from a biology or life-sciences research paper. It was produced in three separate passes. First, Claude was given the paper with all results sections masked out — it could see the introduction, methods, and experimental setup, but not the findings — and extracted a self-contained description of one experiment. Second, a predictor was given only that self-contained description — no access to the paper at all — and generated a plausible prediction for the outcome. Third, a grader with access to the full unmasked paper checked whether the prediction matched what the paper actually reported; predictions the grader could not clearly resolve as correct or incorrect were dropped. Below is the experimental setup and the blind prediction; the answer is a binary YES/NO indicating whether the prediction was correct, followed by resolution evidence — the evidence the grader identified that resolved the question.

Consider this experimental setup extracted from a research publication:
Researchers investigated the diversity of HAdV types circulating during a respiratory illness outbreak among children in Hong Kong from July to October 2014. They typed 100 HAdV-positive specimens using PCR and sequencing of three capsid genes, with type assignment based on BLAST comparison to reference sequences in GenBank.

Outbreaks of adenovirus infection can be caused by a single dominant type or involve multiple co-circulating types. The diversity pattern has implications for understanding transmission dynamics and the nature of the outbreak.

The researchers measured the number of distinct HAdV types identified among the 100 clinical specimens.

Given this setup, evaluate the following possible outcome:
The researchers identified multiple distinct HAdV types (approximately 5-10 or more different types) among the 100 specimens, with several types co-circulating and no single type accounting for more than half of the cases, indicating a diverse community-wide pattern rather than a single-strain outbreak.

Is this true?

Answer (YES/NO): NO